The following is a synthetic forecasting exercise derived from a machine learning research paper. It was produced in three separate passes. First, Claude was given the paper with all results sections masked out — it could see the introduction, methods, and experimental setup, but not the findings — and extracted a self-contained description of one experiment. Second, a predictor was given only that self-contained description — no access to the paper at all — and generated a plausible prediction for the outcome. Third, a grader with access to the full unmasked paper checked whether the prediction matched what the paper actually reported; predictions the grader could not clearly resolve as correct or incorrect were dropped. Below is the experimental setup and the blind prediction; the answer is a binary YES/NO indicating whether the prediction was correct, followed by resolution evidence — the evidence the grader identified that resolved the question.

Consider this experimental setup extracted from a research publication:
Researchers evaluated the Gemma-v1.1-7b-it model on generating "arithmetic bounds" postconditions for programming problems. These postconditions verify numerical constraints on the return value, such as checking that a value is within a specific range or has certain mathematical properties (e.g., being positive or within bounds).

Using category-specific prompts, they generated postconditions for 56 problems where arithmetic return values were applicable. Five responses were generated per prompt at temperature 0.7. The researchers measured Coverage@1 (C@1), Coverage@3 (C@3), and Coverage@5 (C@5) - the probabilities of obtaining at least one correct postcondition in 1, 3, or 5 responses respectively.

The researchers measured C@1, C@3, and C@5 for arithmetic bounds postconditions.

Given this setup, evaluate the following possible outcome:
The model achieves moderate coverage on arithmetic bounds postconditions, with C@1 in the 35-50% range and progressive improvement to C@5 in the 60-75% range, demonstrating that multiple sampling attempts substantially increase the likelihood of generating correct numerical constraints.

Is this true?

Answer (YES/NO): NO